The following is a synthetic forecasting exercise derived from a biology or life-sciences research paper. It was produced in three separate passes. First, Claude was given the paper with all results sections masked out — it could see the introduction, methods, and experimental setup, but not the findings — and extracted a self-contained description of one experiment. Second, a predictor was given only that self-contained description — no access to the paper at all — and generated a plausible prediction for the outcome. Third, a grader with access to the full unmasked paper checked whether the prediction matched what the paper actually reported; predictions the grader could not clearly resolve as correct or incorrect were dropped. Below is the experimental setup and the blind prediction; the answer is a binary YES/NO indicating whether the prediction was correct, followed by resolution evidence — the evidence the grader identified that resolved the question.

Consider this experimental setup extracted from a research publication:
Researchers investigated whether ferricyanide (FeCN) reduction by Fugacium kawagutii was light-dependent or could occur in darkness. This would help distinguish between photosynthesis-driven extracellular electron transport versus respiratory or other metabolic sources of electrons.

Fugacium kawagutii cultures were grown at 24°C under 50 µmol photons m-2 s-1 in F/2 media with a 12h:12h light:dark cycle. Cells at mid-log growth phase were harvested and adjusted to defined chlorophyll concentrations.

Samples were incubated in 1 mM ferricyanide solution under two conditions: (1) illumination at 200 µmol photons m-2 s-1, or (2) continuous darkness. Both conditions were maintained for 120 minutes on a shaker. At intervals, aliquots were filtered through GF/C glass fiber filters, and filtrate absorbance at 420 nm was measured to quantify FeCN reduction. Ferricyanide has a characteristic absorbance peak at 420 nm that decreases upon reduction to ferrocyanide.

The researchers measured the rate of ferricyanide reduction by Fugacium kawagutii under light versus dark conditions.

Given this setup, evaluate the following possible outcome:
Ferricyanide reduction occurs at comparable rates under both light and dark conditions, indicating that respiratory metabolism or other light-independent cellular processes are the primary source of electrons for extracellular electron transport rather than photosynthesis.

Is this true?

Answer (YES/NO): YES